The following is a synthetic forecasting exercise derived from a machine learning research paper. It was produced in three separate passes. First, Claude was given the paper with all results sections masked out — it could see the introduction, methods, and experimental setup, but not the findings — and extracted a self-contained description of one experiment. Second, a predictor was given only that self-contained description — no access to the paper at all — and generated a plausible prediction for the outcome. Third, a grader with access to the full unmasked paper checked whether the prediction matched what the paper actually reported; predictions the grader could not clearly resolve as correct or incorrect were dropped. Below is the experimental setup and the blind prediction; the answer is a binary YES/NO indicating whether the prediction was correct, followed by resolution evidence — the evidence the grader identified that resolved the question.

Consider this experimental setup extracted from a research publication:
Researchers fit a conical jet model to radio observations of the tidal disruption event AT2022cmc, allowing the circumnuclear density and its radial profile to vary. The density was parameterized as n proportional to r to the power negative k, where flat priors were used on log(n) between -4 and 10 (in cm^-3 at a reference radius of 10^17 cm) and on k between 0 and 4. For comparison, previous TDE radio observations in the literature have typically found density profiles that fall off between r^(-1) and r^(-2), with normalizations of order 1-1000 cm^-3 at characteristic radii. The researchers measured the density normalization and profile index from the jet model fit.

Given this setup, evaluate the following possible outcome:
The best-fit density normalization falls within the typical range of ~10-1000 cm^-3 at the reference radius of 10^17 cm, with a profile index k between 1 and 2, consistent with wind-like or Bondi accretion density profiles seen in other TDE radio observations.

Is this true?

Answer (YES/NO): NO